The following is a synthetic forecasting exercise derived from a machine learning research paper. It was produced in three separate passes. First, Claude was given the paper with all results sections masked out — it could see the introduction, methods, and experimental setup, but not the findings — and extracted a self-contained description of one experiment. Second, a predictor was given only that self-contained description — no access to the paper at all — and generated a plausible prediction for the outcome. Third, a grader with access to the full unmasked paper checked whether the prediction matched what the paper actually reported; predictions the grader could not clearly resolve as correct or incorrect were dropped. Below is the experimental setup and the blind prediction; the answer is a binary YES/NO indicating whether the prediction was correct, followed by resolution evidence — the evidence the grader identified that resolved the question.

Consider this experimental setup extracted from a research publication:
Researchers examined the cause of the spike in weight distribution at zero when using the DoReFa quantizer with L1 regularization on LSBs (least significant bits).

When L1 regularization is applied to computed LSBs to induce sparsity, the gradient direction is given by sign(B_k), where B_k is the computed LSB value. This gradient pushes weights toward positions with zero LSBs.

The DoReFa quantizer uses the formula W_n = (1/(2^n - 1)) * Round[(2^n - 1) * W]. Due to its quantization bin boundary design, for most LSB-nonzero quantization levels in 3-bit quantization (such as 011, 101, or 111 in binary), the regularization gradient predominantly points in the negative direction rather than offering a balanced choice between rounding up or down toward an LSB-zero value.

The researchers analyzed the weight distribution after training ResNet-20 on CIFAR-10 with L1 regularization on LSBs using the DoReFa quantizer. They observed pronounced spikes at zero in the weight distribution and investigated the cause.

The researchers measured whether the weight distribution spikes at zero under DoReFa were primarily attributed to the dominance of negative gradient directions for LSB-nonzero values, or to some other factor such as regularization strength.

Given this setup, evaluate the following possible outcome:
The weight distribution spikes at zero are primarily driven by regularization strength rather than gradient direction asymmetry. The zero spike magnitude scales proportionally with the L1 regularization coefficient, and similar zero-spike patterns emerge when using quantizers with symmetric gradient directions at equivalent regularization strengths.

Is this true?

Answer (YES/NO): NO